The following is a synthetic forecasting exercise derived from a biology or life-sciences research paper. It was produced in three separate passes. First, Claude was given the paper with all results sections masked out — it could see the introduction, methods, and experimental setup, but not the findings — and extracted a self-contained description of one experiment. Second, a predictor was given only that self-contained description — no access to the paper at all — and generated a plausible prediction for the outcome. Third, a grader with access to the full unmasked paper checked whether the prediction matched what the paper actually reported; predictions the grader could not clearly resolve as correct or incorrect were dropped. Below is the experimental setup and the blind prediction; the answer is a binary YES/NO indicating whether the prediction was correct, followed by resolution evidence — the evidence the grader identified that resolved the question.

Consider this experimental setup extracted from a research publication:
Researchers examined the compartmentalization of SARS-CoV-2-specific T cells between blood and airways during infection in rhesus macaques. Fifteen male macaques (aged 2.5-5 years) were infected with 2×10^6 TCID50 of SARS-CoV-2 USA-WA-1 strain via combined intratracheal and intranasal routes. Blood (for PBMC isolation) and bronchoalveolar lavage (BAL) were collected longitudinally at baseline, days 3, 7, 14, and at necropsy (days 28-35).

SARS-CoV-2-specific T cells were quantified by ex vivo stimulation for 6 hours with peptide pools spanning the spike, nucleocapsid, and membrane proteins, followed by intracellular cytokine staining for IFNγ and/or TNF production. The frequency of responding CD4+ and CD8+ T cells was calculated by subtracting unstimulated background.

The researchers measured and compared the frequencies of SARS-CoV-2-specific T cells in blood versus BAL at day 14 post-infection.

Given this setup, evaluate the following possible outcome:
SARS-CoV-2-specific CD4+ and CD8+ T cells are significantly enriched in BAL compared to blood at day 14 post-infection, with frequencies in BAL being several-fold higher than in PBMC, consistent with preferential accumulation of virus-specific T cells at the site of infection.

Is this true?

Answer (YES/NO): YES